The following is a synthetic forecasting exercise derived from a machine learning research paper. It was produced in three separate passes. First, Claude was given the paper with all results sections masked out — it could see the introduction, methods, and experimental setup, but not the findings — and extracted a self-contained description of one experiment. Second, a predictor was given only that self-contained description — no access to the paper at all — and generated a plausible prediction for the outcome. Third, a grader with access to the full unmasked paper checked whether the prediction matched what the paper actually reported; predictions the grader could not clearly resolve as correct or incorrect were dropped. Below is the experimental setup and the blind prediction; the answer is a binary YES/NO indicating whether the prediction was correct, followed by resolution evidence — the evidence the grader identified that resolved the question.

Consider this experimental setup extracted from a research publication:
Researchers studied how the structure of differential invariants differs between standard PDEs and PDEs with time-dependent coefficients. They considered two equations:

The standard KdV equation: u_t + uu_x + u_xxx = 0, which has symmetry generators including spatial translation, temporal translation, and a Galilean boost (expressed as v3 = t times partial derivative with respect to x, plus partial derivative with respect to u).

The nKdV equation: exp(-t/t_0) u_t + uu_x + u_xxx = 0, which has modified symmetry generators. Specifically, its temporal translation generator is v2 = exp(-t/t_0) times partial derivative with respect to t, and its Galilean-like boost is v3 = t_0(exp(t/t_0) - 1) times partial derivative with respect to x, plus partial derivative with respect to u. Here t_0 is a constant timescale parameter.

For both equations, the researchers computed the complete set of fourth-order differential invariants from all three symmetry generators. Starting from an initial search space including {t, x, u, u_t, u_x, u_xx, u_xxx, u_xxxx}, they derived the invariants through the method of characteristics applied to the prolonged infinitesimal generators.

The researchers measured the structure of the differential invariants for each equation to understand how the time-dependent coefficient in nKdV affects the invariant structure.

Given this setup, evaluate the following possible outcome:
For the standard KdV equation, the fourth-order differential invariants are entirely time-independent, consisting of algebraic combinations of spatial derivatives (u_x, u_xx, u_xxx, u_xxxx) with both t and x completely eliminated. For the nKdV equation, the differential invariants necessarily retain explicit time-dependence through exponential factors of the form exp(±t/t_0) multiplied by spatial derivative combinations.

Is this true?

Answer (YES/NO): NO